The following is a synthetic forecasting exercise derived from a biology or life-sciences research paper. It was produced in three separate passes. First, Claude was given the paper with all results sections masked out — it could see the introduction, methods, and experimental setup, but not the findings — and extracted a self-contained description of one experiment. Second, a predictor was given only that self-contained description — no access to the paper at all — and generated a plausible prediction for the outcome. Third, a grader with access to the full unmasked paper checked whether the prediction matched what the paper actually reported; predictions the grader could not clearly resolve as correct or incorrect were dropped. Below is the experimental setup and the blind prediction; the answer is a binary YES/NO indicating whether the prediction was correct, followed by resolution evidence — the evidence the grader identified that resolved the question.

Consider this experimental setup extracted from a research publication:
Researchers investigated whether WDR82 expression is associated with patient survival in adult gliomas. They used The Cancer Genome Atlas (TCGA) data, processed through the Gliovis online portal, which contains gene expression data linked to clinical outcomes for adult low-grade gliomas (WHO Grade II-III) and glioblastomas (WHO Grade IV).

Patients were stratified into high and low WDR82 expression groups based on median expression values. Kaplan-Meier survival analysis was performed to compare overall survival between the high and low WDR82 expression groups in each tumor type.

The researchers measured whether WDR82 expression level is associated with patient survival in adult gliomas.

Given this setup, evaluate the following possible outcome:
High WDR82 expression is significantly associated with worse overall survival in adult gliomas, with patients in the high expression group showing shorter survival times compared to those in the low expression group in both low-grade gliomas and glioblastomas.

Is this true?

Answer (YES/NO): NO